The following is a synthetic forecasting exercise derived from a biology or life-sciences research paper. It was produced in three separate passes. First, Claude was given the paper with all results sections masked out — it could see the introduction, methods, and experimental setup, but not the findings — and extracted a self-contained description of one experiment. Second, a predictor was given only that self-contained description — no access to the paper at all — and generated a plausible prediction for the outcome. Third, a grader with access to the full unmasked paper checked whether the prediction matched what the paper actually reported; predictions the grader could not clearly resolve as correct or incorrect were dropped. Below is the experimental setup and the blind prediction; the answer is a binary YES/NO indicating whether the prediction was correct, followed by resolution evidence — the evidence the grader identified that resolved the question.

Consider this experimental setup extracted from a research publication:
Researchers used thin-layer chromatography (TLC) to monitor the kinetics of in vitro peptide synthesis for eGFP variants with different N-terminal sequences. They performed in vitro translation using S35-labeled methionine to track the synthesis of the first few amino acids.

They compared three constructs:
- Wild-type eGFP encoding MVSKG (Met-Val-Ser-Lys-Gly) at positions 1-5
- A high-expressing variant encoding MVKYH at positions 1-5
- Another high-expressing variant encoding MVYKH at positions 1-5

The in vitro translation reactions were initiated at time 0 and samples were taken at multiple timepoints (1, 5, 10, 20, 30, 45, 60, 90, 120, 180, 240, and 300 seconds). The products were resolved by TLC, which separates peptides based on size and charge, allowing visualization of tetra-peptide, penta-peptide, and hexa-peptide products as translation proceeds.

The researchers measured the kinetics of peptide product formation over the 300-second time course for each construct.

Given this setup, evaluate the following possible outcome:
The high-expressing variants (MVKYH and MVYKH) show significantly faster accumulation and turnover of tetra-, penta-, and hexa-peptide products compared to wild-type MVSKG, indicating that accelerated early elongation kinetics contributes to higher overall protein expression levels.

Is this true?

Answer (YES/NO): NO